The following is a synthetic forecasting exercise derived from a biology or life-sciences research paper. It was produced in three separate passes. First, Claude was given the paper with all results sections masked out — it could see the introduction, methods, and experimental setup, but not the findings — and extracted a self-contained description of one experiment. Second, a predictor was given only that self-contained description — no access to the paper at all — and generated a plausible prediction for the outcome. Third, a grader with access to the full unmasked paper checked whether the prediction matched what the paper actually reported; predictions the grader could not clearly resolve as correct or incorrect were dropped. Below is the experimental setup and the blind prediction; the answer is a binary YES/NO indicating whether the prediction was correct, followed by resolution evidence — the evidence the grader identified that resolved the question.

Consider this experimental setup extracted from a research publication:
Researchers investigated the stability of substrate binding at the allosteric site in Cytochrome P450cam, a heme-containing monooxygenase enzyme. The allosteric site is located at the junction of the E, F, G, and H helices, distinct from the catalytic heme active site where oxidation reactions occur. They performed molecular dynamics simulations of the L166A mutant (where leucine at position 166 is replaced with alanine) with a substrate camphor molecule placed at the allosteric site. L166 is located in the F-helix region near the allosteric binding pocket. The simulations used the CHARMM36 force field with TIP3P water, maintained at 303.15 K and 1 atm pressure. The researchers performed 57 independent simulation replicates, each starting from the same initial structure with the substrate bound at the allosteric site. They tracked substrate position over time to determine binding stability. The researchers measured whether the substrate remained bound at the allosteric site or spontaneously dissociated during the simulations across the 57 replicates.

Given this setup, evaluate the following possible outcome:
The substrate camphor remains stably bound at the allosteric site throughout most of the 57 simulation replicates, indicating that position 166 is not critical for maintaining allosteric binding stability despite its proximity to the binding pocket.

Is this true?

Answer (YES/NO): NO